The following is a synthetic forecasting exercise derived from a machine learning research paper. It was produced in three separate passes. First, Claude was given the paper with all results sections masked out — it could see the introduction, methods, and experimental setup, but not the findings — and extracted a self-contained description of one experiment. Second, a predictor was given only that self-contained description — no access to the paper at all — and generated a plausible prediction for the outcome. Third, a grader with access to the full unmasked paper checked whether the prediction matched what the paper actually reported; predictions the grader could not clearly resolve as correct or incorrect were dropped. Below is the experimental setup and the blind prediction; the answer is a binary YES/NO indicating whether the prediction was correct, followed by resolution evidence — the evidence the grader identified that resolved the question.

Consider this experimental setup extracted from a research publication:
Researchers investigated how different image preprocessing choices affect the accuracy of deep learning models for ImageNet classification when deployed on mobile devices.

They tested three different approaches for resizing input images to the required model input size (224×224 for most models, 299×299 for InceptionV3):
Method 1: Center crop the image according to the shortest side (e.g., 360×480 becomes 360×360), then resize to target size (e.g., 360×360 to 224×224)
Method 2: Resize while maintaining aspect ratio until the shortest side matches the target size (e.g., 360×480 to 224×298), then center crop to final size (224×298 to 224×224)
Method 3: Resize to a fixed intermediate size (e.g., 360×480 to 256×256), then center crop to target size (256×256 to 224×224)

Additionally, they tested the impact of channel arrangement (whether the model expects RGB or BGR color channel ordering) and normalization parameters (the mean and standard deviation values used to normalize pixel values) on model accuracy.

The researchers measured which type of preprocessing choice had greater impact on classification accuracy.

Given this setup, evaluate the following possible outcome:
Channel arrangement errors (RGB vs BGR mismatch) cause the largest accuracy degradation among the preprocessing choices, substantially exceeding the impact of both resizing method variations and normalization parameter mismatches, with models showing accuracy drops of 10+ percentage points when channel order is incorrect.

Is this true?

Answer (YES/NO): NO